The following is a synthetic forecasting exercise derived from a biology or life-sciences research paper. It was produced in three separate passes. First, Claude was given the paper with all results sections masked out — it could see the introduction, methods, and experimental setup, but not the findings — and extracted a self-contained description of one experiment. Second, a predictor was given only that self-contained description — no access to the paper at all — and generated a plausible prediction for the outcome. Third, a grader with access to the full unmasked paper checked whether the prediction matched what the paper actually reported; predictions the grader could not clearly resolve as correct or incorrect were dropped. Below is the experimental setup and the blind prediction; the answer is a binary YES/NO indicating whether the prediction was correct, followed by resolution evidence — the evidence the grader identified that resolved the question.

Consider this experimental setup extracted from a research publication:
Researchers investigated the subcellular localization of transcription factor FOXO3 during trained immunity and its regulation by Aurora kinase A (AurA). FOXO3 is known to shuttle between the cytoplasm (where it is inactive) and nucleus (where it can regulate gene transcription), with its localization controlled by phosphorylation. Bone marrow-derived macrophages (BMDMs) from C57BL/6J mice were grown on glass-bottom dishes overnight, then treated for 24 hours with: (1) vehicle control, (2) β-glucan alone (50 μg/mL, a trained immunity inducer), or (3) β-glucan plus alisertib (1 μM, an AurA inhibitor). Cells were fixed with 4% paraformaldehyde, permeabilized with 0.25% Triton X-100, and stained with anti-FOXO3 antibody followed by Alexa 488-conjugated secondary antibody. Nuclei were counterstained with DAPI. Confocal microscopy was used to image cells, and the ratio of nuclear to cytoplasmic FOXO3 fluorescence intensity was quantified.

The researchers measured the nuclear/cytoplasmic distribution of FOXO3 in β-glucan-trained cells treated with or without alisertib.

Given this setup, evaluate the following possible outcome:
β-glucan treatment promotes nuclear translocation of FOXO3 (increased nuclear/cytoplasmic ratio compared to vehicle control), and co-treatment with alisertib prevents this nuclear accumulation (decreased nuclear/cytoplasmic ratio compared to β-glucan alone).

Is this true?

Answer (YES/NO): NO